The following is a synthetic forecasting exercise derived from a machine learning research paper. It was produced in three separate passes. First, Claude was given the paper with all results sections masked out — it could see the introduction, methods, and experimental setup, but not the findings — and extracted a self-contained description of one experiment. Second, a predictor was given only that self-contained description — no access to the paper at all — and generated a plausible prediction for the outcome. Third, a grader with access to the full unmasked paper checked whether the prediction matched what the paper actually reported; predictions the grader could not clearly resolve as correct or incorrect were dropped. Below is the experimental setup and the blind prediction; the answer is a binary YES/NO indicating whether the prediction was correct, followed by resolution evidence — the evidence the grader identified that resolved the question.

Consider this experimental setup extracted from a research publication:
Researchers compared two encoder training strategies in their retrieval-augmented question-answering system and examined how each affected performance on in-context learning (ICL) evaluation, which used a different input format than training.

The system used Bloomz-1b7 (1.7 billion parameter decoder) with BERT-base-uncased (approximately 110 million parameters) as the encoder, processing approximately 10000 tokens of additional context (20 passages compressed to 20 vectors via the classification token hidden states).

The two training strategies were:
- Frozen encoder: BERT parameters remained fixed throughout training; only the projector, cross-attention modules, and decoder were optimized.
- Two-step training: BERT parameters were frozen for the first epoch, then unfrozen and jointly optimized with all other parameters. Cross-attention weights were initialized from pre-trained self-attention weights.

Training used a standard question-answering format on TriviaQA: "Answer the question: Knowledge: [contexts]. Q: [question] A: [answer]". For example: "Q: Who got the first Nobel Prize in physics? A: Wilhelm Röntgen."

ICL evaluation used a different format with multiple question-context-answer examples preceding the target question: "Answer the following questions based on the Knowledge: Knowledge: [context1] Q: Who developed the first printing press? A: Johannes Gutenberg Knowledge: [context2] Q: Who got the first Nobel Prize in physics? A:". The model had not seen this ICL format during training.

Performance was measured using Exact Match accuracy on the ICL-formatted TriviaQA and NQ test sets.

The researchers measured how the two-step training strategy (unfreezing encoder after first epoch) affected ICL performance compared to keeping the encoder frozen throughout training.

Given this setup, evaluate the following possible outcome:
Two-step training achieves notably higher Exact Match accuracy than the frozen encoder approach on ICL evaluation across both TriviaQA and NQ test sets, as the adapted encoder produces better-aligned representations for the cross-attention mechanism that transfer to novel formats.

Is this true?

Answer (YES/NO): NO